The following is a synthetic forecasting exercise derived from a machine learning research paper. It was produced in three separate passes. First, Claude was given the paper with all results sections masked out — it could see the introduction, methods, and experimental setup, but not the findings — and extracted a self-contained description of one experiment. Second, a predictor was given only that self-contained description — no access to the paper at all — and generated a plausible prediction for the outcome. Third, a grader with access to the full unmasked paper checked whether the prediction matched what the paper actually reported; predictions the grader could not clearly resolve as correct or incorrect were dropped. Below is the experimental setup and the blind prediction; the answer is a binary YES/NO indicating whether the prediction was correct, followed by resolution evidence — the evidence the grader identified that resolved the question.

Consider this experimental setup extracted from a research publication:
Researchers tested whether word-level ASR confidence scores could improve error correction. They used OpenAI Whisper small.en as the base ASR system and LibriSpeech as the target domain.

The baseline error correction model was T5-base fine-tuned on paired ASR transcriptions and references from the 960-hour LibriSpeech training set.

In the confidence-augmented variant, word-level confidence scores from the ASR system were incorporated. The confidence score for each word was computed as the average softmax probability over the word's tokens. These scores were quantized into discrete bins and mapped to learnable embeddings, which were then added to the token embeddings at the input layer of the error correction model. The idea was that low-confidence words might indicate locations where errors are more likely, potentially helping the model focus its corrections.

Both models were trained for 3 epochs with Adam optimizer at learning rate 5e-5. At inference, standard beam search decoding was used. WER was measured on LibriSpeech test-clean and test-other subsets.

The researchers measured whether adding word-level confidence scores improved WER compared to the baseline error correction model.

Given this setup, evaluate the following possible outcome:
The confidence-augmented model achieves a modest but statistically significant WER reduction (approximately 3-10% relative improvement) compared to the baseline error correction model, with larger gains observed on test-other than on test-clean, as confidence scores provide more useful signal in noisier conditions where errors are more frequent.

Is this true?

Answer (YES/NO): NO